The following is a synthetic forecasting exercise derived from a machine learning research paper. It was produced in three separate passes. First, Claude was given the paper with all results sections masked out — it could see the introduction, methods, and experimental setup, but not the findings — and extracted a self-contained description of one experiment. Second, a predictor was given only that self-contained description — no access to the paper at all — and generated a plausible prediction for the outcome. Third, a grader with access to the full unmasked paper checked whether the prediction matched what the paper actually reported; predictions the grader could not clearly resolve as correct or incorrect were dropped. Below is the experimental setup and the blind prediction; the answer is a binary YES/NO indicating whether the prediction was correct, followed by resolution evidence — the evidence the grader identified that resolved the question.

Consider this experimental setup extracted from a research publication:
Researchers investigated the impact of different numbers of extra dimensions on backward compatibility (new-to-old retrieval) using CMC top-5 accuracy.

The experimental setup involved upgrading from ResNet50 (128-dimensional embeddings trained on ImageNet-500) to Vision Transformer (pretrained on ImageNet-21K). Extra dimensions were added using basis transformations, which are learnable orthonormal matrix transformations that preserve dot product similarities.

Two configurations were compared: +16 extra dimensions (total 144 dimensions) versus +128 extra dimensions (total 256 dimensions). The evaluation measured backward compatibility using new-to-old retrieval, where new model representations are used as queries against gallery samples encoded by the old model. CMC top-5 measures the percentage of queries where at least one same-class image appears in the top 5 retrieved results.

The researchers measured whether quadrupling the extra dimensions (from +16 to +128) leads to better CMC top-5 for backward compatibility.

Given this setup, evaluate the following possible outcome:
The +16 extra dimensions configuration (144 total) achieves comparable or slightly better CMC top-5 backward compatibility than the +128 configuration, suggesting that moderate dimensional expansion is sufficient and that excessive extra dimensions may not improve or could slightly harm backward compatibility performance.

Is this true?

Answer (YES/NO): YES